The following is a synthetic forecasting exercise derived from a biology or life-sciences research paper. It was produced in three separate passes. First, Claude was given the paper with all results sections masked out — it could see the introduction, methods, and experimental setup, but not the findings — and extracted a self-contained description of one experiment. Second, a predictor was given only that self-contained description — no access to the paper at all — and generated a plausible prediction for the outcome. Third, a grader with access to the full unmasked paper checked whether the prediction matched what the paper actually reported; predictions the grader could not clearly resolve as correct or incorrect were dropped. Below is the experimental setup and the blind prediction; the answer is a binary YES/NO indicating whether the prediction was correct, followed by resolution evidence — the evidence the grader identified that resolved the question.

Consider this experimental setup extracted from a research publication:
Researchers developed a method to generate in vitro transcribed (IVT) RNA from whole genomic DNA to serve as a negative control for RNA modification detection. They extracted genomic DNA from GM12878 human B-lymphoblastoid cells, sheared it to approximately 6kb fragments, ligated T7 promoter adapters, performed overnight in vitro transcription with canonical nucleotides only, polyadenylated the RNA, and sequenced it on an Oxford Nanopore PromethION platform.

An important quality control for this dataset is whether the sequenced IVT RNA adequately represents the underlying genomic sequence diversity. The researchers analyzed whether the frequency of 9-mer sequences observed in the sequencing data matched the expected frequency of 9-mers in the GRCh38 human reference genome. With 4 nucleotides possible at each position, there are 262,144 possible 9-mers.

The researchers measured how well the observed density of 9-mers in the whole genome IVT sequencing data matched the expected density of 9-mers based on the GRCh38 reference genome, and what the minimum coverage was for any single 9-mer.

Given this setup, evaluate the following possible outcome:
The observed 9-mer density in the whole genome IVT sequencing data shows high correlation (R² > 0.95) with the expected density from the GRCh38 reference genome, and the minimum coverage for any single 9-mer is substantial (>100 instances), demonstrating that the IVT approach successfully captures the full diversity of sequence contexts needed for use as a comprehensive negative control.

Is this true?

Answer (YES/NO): NO